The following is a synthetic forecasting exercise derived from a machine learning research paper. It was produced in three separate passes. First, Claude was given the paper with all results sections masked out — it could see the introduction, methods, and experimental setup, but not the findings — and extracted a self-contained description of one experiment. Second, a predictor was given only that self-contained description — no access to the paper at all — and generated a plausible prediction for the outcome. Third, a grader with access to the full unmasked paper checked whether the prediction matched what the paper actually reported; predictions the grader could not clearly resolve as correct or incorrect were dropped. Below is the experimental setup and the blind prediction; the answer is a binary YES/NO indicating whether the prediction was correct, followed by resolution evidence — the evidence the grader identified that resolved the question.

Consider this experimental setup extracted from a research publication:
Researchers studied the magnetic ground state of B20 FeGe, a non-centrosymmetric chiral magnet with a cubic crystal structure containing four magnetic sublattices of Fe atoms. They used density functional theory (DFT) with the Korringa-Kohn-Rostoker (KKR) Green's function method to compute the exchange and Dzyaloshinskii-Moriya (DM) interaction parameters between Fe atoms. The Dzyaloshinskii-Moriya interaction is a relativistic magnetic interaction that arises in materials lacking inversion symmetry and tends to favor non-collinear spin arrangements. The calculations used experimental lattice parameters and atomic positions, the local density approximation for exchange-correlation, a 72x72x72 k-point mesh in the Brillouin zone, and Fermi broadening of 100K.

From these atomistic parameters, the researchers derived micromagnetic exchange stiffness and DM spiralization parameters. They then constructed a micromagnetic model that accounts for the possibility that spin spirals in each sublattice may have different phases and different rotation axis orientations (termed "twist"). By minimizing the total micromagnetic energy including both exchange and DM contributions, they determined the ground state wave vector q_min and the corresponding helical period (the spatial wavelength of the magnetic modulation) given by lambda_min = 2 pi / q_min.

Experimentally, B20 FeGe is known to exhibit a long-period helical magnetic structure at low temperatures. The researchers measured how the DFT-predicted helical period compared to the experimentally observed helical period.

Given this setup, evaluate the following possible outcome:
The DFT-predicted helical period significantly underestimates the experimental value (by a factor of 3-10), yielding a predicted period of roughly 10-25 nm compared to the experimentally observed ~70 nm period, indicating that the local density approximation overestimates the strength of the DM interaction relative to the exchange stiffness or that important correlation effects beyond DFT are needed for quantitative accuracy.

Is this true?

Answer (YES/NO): NO